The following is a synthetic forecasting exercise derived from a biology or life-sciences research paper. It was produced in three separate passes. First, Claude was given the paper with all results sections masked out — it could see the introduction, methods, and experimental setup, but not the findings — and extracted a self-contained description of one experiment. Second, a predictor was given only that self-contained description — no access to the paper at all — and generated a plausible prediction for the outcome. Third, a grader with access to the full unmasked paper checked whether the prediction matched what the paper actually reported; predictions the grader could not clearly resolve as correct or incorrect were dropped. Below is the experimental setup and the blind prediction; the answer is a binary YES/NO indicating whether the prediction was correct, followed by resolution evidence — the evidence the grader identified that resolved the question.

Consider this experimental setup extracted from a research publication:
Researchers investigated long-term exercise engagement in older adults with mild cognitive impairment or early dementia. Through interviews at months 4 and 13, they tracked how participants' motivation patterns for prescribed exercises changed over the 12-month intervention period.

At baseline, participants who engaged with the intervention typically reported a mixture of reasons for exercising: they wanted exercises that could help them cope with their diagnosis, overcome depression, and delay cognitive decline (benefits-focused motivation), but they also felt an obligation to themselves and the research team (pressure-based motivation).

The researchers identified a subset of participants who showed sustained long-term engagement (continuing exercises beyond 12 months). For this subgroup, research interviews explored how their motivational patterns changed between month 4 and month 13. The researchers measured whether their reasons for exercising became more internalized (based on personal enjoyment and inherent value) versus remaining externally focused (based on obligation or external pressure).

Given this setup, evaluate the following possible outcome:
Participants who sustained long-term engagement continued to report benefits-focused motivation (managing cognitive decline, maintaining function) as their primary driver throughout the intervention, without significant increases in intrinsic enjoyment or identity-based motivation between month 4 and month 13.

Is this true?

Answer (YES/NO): NO